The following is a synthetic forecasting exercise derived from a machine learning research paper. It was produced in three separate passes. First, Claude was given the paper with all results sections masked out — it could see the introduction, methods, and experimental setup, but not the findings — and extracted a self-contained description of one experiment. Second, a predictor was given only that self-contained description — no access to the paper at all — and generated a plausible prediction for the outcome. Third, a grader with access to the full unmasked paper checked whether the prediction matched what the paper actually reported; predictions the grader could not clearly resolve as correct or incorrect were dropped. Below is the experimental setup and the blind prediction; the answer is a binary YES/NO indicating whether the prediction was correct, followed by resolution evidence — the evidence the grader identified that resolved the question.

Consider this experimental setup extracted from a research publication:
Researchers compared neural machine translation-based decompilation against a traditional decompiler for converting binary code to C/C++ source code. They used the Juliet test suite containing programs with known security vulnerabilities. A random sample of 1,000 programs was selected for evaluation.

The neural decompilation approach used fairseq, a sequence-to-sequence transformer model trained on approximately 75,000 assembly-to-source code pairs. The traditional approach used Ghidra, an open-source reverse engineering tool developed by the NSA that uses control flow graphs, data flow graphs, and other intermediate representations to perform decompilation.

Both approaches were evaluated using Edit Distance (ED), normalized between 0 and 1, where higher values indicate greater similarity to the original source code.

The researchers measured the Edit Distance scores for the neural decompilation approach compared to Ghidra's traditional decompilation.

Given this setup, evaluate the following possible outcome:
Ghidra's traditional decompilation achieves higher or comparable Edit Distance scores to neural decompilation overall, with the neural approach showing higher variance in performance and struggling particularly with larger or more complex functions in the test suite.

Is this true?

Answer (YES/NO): NO